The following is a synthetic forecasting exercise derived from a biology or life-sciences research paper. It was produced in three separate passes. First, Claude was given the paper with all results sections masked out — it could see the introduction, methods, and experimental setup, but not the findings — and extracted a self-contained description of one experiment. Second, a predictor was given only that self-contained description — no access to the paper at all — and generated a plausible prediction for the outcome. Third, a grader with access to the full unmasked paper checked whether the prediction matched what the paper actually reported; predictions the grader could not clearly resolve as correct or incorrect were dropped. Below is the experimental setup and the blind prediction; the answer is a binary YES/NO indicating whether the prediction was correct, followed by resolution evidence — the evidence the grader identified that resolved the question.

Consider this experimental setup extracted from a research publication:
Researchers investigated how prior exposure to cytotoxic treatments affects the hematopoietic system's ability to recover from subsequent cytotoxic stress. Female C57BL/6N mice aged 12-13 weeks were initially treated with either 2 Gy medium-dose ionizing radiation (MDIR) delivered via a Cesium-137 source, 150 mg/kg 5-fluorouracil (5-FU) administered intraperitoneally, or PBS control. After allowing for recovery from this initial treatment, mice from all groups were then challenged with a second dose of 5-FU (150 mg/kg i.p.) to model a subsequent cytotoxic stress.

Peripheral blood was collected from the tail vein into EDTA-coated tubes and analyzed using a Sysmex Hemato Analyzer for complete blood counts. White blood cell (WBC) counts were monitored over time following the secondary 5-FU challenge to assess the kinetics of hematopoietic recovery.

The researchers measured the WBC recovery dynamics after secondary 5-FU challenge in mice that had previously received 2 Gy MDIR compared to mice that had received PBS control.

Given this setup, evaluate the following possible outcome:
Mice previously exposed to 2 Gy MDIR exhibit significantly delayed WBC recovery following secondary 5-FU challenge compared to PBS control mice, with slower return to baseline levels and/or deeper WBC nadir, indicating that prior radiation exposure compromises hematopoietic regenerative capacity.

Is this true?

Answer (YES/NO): NO